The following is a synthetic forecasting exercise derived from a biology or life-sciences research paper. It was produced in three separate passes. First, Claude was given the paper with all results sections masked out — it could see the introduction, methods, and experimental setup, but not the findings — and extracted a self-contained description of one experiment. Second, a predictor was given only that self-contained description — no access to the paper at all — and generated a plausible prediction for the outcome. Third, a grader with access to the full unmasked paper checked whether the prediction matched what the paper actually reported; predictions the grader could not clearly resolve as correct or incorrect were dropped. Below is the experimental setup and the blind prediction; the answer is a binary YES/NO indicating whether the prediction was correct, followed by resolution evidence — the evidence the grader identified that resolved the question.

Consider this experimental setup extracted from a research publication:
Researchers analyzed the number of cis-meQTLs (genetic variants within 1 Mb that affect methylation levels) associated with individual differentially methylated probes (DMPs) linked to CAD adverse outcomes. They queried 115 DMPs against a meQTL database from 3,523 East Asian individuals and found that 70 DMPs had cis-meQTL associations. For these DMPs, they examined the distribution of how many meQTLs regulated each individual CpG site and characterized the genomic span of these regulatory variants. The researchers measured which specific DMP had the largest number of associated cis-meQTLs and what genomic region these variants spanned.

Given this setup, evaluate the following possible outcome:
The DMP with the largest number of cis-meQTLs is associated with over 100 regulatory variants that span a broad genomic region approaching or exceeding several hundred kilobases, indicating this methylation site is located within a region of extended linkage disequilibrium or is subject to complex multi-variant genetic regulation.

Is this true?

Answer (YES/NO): YES